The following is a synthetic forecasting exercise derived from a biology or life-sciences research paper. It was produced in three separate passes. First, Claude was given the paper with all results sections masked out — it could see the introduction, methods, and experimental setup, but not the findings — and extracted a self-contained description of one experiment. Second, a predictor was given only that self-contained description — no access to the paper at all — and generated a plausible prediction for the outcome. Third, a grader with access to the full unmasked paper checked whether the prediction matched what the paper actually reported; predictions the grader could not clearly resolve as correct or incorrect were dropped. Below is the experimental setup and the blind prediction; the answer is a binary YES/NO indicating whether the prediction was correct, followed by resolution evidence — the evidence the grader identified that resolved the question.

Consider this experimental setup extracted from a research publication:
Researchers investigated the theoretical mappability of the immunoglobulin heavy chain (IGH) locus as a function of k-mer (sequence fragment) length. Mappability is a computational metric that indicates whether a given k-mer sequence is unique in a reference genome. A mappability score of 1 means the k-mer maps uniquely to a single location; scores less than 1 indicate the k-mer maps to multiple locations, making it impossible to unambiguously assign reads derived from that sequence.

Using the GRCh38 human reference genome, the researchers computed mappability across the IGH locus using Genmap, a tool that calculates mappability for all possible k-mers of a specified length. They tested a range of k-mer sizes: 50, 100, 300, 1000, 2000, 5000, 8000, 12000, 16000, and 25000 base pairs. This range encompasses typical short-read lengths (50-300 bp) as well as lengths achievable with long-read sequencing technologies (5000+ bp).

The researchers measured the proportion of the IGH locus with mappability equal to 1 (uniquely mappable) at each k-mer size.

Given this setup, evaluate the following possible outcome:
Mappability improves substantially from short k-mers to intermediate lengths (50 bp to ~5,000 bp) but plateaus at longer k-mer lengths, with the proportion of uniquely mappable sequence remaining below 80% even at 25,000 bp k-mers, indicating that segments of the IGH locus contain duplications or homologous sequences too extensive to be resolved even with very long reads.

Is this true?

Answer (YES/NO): NO